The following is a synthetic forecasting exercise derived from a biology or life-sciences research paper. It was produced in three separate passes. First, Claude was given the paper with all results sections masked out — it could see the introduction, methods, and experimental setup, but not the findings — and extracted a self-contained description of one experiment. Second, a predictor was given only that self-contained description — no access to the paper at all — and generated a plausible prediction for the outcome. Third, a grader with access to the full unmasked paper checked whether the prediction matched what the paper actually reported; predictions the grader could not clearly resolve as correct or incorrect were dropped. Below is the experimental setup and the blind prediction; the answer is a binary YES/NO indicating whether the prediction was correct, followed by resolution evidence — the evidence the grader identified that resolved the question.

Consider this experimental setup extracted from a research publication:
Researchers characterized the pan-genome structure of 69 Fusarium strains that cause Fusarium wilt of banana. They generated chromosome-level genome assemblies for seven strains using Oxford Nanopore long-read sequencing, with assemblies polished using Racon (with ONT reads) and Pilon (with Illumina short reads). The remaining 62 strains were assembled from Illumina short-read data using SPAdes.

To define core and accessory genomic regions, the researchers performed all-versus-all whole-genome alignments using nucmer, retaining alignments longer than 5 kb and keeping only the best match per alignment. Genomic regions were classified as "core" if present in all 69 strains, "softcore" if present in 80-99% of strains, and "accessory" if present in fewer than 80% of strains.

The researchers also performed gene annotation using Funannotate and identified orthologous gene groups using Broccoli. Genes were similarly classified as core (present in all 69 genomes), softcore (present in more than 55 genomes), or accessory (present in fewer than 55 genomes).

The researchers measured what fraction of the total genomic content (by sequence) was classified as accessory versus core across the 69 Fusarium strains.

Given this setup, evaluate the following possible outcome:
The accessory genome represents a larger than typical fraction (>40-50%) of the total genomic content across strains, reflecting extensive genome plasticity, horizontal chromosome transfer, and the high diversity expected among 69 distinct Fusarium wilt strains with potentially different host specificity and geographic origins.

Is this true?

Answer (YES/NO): NO